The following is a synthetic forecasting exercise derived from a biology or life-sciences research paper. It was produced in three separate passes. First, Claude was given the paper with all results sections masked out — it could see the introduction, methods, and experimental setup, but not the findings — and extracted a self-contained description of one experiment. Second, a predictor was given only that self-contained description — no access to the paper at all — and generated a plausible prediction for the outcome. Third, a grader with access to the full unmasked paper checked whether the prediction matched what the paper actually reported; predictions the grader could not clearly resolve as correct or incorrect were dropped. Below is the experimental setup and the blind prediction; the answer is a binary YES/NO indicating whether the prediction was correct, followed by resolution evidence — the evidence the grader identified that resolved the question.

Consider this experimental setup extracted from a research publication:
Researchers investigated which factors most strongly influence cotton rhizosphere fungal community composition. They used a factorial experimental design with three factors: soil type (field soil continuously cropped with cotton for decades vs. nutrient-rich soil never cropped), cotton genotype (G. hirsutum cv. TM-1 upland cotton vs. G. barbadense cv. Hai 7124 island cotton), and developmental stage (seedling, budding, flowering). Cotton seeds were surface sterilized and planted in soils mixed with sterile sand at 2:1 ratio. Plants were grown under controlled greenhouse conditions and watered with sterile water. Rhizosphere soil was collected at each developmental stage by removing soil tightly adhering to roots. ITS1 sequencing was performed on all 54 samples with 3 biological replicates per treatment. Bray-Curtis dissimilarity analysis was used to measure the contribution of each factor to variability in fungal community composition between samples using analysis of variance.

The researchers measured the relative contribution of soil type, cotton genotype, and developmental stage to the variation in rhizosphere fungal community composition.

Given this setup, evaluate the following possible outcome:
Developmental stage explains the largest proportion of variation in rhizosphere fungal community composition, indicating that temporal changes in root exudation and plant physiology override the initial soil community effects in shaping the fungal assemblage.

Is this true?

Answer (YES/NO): NO